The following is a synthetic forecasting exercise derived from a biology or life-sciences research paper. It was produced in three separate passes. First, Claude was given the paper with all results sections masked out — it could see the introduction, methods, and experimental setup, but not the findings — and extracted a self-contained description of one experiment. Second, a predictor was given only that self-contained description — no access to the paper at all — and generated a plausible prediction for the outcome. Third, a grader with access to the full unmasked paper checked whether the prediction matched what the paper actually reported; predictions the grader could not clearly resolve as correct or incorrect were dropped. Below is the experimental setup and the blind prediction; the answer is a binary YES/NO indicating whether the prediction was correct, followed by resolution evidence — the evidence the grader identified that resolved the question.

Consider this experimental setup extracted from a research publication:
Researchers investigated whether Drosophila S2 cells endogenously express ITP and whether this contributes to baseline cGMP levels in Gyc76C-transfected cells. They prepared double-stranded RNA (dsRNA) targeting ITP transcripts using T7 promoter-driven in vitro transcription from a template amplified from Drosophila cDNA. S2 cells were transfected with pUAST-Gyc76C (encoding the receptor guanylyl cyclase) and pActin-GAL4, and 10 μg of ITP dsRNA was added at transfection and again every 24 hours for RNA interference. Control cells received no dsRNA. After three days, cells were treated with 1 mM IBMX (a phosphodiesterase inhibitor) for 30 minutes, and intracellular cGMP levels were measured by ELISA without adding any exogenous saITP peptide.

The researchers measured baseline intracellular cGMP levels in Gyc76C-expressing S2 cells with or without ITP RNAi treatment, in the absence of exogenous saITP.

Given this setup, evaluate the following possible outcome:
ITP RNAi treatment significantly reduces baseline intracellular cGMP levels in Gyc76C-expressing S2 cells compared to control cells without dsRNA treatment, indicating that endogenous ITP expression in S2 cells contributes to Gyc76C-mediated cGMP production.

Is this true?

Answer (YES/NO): YES